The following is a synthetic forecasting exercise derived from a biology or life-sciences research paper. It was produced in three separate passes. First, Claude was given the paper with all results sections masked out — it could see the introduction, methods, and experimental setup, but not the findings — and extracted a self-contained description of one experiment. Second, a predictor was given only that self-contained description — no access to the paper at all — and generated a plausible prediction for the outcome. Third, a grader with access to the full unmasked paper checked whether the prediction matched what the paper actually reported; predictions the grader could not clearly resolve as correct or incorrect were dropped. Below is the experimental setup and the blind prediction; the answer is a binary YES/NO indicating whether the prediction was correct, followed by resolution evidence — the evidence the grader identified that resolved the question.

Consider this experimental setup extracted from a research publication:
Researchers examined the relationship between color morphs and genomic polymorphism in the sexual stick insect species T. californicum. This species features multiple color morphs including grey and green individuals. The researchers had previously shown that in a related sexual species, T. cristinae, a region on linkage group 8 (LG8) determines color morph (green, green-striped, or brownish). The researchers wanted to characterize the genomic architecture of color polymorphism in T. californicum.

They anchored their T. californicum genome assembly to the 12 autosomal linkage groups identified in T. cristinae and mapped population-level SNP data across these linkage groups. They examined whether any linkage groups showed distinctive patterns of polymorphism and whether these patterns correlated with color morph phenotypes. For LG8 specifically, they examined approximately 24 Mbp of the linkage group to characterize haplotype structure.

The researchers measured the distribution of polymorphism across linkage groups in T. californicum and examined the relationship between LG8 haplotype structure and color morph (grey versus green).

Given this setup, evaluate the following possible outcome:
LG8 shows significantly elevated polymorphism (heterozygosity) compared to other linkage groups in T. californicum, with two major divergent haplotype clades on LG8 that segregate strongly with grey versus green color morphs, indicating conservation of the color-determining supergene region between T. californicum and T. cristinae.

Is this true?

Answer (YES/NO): YES